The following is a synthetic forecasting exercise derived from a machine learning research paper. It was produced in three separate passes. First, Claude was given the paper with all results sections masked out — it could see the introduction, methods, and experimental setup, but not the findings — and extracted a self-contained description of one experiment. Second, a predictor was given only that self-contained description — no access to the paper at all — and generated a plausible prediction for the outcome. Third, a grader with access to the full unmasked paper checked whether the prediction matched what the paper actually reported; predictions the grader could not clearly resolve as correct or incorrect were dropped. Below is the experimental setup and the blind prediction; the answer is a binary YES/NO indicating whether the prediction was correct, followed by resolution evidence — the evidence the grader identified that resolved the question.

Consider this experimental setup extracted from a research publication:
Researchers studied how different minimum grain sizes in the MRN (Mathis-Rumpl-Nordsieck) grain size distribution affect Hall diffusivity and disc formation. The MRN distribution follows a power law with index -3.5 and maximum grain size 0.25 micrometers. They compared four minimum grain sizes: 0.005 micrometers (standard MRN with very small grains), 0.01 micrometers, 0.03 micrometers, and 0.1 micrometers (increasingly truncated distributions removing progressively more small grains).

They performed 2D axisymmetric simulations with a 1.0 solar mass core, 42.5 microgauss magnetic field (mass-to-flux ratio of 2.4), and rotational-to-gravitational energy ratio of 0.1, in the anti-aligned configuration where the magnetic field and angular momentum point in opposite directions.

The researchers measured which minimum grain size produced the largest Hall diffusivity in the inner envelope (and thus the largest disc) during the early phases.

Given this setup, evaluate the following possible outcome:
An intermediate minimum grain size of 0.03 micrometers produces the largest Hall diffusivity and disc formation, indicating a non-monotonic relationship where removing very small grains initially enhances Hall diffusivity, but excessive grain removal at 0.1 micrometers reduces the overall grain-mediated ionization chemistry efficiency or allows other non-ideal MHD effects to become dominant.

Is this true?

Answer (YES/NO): YES